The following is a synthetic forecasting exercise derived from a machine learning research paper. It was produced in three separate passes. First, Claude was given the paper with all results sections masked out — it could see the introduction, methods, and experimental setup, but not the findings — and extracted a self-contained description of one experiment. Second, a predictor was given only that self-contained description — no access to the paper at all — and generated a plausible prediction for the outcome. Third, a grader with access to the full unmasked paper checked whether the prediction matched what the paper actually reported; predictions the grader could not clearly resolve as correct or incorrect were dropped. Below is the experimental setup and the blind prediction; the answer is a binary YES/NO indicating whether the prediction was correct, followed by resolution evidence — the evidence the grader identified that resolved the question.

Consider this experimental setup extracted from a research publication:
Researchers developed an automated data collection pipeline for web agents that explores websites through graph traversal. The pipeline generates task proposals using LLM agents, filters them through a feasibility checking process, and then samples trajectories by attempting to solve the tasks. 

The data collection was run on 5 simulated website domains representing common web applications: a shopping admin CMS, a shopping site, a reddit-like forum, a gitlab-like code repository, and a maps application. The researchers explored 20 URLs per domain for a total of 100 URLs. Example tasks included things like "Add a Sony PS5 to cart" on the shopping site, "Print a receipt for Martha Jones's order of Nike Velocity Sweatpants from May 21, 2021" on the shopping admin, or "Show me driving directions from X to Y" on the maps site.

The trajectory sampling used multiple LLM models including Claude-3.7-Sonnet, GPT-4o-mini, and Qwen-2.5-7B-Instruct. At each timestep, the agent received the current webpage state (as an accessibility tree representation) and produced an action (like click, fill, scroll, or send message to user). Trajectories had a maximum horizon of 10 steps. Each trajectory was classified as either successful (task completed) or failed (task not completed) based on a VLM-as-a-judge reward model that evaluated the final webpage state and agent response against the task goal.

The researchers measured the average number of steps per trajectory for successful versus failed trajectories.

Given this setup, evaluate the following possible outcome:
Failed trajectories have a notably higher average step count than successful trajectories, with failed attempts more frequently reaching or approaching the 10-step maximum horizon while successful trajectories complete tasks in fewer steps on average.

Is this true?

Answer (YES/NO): YES